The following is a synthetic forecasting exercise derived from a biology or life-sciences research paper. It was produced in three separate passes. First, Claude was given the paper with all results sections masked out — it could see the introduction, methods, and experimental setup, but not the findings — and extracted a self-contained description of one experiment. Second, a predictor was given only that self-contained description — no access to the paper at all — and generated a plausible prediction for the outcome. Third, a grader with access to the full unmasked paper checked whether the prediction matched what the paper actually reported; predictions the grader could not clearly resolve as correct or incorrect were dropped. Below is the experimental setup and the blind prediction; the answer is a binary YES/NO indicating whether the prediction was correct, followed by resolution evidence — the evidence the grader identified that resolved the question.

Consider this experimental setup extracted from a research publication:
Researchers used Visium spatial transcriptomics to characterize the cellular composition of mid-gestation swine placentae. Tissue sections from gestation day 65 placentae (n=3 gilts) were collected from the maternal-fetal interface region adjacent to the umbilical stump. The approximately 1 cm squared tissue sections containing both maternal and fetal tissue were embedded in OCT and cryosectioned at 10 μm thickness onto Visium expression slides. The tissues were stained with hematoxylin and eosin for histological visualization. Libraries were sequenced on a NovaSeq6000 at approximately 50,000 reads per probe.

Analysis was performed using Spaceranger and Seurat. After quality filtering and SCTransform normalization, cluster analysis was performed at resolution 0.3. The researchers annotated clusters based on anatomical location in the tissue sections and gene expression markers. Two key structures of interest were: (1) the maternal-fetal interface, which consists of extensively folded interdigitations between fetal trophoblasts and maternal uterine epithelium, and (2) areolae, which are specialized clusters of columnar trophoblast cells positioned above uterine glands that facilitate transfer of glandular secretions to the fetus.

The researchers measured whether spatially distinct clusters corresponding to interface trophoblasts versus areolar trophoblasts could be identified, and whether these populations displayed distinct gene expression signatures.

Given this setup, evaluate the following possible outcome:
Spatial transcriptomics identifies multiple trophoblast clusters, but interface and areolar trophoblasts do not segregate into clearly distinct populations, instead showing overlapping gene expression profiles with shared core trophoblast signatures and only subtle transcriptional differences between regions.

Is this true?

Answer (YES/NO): NO